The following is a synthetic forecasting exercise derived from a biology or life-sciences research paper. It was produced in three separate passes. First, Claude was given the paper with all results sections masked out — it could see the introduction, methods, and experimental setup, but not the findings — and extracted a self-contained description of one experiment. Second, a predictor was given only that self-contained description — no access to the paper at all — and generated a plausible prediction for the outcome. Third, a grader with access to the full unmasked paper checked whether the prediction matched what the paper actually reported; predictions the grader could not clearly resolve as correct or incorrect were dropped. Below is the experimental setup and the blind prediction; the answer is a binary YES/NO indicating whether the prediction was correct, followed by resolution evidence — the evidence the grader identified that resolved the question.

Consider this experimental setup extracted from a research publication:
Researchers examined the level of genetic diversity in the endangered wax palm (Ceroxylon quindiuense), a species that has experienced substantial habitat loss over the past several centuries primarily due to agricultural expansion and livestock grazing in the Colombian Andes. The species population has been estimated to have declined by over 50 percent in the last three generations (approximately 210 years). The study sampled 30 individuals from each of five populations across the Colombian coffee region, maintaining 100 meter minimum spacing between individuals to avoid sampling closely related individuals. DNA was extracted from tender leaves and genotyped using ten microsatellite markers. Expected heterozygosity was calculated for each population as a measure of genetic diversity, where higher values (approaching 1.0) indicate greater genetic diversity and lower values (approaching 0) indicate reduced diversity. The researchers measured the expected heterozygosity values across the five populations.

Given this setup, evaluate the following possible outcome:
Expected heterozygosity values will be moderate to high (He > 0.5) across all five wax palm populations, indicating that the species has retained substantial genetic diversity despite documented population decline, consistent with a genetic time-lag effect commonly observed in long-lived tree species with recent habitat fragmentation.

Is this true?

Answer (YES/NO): YES